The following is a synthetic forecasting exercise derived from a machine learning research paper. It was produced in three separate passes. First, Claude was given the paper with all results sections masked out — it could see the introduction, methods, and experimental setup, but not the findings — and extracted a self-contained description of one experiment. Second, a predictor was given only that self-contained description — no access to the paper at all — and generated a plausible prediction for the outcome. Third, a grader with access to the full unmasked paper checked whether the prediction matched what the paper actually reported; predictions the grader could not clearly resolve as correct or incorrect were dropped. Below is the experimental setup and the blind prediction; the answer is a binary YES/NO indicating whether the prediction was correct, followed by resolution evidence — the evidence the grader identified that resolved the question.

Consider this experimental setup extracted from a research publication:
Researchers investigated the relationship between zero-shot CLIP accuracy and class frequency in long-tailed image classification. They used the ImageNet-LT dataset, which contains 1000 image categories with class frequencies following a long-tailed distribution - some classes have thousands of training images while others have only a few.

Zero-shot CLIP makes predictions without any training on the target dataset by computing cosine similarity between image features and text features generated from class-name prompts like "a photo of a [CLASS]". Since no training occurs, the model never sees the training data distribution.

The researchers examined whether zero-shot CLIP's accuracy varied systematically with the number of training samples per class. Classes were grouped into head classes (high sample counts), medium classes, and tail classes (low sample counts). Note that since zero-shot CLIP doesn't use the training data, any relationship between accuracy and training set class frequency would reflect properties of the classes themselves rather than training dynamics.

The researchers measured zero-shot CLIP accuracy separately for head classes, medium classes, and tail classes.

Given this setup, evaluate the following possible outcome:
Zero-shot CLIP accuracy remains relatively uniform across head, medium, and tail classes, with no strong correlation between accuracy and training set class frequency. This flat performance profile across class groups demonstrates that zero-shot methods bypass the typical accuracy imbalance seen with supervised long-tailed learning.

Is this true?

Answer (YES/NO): YES